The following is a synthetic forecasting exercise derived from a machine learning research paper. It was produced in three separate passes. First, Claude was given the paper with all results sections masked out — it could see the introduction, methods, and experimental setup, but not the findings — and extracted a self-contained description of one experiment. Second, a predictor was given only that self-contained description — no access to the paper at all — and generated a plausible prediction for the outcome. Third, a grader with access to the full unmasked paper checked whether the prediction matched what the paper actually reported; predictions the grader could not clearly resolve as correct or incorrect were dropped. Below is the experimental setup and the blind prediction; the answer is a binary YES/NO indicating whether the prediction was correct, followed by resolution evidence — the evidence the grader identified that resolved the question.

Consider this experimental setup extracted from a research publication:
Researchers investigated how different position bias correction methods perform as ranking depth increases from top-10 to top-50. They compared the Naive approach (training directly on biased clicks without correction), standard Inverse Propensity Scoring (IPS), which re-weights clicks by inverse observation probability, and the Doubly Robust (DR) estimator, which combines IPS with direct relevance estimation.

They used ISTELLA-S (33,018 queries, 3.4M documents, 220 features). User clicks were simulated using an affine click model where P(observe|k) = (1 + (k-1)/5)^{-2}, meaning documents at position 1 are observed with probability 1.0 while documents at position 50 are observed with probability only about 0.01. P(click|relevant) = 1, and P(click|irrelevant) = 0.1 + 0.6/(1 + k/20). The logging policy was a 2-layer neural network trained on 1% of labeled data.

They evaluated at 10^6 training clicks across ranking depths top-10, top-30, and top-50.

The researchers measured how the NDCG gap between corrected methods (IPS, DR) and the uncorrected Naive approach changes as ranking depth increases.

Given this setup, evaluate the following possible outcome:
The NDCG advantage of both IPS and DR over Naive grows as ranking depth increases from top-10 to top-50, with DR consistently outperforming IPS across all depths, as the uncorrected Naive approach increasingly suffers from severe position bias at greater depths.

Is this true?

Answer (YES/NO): NO